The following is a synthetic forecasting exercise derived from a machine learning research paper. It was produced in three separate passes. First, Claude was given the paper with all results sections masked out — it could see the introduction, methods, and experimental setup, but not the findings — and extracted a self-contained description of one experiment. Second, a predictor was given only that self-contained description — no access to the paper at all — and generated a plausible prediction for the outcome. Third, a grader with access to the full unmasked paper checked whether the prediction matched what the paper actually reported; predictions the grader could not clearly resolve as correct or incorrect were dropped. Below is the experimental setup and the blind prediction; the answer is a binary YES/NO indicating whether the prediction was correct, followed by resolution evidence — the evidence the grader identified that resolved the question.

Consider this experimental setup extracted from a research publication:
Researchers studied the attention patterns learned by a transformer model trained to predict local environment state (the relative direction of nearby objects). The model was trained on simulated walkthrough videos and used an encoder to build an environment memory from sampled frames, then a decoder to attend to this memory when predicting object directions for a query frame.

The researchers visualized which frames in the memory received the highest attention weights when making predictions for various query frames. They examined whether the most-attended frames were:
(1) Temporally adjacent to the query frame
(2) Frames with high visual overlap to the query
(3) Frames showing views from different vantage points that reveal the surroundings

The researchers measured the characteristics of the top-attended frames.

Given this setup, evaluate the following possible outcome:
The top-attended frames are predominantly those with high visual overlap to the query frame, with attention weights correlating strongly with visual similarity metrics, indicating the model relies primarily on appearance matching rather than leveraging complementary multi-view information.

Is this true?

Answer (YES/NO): NO